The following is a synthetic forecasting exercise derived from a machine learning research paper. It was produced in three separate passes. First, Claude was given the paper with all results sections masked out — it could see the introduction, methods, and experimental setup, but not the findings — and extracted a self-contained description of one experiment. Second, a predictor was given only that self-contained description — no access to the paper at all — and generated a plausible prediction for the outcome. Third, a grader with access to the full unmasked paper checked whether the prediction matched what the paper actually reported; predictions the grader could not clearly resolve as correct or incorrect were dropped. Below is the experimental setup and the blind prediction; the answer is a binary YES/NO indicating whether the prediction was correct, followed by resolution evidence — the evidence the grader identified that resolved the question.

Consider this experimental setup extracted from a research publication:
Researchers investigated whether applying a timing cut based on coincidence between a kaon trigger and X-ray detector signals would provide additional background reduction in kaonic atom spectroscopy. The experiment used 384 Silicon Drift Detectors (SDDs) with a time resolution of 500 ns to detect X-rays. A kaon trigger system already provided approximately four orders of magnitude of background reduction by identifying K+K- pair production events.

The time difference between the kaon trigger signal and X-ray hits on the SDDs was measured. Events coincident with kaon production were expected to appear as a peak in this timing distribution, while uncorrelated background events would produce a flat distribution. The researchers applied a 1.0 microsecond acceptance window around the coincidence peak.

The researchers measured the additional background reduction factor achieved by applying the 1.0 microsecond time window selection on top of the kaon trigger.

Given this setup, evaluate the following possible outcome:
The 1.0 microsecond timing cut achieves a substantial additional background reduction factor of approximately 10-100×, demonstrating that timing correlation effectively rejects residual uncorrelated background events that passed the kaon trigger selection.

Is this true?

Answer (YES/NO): NO